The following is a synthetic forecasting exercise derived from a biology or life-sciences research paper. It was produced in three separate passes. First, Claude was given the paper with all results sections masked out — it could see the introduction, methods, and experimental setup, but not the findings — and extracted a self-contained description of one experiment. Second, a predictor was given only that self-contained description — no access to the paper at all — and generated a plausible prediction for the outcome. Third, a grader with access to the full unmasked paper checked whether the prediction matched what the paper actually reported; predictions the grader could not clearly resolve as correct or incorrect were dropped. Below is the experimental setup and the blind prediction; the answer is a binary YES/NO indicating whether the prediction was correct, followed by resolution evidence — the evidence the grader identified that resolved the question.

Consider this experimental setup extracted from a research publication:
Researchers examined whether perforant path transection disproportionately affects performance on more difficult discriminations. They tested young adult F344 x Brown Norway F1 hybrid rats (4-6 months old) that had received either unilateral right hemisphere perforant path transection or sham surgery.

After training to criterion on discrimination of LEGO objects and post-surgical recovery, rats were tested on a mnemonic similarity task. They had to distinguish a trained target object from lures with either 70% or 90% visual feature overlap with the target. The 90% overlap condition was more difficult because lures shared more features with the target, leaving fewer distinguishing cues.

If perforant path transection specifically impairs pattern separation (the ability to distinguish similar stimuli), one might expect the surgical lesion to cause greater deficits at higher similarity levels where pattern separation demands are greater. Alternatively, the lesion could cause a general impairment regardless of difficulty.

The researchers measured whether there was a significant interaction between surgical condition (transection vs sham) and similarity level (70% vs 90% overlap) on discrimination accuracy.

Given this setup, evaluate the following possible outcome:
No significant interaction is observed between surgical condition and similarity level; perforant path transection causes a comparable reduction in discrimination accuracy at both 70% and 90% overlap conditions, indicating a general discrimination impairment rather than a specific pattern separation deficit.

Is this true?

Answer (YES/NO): YES